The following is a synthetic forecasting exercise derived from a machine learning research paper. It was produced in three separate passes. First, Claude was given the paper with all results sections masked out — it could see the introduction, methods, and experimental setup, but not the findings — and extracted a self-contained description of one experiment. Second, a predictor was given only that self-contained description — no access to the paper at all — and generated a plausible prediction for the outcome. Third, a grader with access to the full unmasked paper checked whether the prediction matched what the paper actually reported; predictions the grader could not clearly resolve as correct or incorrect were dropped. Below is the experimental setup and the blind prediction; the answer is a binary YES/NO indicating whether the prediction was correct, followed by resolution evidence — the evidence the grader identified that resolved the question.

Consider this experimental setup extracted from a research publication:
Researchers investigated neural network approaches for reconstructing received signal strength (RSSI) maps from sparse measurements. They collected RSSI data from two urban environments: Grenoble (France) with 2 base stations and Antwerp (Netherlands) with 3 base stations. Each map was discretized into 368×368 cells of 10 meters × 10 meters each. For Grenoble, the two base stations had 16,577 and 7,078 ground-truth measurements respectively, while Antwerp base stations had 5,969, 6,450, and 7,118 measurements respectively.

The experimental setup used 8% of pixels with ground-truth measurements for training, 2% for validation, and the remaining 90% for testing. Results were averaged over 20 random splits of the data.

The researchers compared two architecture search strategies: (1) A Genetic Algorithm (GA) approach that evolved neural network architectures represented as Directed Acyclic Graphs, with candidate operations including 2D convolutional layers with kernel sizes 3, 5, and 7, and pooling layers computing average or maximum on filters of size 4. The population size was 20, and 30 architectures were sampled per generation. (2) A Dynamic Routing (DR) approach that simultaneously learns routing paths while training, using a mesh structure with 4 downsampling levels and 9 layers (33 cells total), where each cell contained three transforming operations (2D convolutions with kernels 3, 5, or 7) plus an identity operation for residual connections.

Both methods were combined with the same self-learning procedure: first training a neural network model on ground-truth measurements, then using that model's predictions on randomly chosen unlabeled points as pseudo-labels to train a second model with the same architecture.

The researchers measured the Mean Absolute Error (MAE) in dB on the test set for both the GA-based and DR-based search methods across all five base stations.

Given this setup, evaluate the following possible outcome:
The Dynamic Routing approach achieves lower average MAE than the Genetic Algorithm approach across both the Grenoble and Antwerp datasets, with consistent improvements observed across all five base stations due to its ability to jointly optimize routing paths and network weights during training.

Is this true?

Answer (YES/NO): NO